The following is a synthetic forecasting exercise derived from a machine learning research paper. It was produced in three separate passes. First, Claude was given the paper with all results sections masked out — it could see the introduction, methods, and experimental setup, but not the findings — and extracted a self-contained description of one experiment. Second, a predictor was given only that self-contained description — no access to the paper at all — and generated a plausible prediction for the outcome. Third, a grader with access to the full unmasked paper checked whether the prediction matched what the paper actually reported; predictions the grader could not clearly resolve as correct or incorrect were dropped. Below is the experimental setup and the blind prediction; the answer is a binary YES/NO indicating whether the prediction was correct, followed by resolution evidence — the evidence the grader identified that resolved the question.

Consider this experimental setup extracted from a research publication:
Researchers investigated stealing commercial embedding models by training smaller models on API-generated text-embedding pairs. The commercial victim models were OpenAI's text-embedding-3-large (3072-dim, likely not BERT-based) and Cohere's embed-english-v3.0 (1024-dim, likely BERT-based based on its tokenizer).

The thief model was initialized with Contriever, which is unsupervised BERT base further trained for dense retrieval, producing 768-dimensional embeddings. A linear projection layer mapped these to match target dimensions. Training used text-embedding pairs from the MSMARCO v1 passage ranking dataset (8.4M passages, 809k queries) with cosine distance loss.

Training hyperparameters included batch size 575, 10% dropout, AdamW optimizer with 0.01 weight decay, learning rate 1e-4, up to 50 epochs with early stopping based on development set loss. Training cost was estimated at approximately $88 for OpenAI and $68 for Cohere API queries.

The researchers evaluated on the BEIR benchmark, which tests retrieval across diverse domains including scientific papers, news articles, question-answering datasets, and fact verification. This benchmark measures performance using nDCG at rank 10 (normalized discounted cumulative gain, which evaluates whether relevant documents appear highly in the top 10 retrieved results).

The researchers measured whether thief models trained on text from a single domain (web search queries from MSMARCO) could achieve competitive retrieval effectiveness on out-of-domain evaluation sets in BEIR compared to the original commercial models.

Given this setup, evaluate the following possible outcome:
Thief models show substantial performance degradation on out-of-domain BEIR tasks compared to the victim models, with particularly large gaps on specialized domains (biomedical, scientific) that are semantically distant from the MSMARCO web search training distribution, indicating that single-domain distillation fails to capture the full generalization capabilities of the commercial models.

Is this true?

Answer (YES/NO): NO